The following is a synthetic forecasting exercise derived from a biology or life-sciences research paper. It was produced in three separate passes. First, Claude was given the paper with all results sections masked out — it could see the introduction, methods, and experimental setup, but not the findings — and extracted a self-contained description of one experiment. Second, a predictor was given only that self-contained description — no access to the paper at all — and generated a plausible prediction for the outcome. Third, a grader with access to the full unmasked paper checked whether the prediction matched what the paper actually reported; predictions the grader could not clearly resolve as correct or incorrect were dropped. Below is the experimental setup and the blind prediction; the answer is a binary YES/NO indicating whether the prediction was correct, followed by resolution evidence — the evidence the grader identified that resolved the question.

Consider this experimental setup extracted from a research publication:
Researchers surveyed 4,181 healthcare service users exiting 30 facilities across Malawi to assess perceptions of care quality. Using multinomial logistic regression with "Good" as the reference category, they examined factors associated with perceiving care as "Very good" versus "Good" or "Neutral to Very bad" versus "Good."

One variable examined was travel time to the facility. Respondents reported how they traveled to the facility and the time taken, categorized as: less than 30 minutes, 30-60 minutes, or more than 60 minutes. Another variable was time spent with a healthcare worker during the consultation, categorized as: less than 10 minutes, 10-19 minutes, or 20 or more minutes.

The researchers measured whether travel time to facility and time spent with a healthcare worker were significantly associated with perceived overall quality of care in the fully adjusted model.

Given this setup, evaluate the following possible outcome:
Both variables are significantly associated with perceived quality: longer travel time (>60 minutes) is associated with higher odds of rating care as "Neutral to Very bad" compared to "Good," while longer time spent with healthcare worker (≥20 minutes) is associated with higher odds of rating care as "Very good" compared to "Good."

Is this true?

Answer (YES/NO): NO